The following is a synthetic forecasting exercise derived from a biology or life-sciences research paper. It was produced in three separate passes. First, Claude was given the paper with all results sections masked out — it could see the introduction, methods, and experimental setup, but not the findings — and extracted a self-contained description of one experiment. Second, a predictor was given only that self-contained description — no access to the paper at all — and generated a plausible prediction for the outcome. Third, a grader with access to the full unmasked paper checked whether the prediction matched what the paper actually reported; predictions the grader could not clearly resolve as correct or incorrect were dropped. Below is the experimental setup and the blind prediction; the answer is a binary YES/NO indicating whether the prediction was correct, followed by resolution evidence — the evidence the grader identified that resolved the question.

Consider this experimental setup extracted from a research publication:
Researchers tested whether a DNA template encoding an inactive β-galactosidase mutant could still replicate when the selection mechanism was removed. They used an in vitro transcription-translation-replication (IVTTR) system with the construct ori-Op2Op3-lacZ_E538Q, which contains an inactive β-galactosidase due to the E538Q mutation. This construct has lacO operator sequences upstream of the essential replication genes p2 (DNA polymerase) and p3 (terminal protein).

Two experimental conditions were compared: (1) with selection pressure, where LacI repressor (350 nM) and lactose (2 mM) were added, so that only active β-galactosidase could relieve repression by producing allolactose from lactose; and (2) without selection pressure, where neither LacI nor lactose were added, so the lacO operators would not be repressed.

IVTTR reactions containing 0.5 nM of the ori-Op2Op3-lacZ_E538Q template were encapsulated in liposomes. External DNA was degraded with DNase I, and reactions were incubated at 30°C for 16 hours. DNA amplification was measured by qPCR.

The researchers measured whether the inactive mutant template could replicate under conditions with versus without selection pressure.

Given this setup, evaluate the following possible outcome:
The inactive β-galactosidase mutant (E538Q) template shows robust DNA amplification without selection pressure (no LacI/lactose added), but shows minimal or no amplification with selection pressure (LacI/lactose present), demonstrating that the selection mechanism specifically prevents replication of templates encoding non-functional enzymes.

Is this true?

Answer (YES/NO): YES